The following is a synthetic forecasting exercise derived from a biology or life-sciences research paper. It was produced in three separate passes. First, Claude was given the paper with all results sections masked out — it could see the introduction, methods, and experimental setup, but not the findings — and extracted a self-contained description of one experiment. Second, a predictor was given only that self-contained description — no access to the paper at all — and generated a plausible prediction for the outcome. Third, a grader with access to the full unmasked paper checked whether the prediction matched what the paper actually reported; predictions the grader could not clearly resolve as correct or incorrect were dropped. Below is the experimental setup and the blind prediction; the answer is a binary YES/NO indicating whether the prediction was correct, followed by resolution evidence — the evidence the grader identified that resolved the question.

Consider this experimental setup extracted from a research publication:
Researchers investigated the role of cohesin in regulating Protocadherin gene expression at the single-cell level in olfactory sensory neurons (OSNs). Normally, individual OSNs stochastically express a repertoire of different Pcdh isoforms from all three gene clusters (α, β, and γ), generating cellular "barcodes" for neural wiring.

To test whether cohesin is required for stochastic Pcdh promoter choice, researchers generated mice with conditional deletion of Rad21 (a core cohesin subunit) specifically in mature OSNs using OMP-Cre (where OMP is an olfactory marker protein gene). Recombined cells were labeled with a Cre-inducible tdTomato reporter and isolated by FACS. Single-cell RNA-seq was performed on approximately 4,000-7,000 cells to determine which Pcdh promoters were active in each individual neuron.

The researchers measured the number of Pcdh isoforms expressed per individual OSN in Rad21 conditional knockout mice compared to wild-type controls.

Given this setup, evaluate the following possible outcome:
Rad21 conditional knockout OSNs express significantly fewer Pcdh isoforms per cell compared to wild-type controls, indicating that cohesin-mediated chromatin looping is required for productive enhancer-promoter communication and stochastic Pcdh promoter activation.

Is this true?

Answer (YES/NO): YES